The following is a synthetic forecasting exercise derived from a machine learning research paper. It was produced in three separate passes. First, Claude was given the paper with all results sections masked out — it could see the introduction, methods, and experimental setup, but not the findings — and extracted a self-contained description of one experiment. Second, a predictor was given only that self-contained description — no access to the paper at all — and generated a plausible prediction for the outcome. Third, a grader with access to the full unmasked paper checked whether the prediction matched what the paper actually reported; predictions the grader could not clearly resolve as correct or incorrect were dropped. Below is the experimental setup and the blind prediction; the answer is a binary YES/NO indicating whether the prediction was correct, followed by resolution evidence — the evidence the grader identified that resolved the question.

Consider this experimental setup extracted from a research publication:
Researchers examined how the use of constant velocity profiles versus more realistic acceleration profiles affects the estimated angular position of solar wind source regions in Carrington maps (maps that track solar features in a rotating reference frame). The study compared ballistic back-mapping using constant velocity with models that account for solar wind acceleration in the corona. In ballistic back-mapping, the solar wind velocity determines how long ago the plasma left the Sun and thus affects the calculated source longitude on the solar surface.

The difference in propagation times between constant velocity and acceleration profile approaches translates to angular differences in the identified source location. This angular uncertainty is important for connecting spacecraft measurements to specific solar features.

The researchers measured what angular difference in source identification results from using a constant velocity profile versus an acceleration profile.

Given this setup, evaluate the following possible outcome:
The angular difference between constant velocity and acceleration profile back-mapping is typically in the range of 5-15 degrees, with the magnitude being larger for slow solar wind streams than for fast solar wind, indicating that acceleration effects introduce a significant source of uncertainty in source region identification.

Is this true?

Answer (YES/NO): NO